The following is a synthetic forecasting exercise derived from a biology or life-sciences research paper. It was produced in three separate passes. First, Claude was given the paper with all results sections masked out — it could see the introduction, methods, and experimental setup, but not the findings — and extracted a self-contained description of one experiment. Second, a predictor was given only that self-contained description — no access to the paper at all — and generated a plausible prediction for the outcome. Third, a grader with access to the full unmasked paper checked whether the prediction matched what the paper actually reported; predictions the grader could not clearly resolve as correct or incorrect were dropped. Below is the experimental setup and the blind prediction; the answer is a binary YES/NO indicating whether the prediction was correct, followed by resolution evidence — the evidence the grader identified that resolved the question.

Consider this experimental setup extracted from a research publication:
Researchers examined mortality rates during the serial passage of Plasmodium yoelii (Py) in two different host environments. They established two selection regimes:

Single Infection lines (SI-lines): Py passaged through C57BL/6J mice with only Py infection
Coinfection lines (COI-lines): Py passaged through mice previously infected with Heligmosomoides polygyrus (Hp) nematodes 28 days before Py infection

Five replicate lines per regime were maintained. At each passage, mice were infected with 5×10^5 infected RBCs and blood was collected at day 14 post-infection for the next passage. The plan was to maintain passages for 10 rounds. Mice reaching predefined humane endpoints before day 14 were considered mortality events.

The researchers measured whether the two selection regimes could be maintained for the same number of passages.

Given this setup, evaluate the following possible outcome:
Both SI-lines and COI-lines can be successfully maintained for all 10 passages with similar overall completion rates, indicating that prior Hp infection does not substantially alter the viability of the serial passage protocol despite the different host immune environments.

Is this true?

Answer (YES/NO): NO